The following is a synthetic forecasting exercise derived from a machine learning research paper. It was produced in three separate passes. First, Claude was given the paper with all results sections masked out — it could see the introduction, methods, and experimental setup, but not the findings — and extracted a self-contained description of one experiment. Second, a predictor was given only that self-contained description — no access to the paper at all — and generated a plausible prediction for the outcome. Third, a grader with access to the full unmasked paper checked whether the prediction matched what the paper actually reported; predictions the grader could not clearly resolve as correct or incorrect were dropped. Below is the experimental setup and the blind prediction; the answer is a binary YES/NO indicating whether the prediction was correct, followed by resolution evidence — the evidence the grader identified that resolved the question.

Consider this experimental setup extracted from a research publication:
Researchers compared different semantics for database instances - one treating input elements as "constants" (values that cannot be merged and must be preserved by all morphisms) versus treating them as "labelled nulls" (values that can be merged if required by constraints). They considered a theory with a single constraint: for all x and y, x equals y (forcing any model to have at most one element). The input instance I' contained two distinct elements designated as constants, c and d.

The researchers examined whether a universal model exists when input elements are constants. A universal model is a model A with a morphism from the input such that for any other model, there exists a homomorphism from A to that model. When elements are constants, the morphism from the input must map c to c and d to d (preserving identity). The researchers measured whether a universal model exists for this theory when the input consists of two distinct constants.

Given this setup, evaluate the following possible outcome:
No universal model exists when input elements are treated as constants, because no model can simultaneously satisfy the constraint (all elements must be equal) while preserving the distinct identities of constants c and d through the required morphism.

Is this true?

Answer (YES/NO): YES